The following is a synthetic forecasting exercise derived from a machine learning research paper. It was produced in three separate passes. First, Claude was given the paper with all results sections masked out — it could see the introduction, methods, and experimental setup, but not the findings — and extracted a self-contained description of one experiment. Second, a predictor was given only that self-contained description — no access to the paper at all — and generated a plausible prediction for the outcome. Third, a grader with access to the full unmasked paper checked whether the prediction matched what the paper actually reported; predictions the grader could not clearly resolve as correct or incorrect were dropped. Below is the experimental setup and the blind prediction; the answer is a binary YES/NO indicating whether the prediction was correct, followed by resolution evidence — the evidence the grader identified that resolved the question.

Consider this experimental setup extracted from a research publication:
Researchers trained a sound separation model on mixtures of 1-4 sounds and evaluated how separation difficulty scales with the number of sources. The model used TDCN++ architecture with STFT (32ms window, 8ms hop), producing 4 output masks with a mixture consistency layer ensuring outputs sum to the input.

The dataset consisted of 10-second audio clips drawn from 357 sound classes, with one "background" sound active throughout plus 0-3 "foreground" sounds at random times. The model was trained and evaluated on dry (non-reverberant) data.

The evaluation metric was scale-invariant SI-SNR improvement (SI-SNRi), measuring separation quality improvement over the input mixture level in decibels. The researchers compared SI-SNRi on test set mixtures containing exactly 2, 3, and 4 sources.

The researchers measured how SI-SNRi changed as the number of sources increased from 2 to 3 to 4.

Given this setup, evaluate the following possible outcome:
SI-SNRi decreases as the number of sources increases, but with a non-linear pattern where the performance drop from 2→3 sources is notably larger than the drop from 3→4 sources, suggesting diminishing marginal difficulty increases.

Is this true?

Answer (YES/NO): NO